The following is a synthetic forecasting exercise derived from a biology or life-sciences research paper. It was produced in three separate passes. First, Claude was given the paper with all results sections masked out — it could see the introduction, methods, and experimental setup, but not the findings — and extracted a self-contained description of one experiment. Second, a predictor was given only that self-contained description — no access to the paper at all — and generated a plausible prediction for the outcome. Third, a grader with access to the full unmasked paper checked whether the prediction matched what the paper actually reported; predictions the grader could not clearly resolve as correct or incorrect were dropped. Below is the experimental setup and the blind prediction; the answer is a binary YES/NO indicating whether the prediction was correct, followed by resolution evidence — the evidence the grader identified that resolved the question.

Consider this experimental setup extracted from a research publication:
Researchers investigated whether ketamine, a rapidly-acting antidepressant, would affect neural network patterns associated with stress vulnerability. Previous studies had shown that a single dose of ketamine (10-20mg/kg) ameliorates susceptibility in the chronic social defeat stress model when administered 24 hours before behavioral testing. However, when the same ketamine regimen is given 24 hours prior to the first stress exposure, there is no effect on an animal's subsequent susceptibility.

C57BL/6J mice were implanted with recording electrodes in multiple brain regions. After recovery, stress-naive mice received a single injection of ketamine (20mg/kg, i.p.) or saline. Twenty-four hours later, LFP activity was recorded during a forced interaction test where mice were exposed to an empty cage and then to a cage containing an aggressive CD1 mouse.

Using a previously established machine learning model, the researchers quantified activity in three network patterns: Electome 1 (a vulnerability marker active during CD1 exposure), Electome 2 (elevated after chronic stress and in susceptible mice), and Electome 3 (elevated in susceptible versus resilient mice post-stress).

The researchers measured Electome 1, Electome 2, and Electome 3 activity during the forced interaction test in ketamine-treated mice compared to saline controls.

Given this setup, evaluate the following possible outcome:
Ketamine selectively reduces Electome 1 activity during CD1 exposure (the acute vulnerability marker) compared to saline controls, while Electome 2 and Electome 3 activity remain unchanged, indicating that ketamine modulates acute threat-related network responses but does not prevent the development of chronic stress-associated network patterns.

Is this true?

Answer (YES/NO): NO